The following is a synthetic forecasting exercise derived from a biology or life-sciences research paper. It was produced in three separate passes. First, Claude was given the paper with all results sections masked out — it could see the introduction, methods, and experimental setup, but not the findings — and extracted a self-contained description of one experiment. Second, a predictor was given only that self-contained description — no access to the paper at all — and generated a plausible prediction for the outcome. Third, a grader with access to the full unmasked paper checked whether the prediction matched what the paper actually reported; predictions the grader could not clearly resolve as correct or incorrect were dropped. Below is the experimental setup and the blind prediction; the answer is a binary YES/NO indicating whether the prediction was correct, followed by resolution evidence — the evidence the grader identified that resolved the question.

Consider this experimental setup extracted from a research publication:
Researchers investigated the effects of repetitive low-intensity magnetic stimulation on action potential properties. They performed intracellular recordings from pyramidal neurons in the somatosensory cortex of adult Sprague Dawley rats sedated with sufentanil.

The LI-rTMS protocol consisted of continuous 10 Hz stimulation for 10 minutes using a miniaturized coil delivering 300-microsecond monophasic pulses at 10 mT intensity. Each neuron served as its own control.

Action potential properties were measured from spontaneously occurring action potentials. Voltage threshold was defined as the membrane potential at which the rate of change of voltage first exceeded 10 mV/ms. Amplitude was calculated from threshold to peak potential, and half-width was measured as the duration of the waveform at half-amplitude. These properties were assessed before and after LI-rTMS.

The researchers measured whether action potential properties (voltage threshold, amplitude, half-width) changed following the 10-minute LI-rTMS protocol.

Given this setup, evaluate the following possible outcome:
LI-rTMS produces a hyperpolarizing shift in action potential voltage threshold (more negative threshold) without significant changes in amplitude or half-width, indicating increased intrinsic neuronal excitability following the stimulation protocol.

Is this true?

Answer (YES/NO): NO